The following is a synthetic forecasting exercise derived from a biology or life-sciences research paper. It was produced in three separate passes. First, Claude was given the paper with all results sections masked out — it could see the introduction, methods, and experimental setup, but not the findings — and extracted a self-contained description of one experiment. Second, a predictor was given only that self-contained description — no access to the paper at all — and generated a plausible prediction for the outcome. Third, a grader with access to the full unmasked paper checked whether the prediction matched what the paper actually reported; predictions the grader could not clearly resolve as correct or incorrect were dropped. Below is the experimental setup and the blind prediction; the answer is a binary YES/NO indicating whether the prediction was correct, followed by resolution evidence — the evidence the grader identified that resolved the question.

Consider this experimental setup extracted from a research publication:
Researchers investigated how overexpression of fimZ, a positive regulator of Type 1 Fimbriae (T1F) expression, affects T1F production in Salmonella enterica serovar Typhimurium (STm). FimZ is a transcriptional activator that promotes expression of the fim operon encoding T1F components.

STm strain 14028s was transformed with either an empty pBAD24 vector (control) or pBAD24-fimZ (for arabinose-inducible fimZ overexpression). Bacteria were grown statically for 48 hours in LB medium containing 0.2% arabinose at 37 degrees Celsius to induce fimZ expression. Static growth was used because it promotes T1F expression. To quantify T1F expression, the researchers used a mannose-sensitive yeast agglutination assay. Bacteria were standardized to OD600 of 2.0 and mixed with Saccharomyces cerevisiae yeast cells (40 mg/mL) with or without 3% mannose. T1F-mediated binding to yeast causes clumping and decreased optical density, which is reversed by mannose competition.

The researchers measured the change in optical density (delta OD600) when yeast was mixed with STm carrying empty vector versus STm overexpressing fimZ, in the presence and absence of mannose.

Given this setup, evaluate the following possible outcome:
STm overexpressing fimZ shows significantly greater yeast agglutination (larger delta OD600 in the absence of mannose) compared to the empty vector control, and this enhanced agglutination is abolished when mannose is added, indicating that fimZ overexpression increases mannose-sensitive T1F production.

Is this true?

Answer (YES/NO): YES